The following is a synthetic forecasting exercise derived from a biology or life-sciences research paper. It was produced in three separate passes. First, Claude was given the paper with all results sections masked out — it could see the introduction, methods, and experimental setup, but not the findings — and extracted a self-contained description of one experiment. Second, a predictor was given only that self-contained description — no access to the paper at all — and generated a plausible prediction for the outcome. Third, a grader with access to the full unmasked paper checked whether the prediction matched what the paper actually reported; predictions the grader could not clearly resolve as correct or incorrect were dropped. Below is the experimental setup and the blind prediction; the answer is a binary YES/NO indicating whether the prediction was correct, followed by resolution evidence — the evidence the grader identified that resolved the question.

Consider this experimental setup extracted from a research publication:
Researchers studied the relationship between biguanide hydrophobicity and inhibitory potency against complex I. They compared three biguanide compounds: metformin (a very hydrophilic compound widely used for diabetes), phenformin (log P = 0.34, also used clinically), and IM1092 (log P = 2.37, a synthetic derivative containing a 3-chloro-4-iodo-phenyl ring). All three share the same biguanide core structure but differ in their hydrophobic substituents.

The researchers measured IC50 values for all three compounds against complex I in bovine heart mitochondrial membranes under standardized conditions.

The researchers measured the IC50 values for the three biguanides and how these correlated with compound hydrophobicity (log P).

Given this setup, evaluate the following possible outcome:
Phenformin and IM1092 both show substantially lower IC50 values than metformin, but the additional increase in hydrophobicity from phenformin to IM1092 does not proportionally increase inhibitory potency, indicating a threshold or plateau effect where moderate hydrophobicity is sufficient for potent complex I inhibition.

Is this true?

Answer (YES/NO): NO